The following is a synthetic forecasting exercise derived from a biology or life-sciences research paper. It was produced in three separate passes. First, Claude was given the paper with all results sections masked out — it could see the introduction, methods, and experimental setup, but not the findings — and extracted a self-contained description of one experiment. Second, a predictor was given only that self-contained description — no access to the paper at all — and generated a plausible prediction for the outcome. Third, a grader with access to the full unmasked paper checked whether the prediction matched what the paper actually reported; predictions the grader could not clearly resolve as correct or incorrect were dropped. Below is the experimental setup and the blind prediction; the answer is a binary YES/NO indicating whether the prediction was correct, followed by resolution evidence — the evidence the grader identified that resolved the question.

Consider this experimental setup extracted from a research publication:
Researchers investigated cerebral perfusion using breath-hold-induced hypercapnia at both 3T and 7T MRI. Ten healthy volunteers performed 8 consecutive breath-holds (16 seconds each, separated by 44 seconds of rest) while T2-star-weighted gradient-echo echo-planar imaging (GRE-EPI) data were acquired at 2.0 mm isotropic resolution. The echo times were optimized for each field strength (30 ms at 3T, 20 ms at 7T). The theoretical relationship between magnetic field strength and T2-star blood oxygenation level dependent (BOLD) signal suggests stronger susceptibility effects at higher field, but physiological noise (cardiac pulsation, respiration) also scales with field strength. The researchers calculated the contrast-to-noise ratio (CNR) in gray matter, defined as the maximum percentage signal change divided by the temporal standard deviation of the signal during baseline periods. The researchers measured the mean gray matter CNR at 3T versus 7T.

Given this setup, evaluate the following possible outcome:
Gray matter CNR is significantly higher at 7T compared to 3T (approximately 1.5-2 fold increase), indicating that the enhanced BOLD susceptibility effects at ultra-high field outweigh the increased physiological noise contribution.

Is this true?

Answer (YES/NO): NO